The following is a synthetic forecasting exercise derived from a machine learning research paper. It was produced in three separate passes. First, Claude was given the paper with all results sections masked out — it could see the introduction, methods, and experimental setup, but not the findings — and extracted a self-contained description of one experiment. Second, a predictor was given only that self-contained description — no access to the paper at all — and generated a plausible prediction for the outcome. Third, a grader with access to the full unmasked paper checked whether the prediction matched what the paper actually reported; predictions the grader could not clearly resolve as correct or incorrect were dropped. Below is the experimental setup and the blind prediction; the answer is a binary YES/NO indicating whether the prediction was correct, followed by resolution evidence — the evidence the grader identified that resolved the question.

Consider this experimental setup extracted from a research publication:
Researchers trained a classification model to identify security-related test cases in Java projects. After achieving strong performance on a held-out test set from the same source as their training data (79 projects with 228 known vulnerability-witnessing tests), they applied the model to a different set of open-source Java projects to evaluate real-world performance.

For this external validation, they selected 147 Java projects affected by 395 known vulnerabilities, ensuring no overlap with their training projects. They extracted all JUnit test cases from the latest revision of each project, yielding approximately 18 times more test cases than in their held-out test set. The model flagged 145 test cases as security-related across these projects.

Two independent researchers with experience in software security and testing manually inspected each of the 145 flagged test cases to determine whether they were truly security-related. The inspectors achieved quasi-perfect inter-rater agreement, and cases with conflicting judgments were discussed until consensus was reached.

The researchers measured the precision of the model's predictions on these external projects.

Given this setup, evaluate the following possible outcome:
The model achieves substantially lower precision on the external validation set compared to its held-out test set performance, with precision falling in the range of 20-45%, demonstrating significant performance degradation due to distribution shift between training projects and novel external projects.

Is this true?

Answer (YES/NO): NO